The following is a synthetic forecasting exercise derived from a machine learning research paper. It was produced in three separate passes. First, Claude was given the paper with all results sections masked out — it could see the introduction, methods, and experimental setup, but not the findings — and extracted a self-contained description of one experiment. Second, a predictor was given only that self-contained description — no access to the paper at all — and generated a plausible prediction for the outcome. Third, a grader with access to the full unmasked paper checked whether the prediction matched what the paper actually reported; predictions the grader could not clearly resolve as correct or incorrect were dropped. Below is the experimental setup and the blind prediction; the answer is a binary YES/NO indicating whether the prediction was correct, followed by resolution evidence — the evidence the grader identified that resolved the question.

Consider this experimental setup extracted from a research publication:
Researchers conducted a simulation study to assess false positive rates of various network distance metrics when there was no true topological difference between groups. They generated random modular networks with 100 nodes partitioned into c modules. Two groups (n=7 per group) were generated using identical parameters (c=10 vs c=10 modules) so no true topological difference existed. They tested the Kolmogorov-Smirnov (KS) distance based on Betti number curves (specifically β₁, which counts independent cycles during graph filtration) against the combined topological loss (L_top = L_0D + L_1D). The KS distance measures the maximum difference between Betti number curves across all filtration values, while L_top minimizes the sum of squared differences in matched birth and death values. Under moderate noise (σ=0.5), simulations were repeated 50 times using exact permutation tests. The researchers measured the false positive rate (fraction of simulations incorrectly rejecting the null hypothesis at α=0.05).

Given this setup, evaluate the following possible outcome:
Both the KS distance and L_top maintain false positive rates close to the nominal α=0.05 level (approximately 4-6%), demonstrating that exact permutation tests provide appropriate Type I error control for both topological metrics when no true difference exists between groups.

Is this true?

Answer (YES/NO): NO